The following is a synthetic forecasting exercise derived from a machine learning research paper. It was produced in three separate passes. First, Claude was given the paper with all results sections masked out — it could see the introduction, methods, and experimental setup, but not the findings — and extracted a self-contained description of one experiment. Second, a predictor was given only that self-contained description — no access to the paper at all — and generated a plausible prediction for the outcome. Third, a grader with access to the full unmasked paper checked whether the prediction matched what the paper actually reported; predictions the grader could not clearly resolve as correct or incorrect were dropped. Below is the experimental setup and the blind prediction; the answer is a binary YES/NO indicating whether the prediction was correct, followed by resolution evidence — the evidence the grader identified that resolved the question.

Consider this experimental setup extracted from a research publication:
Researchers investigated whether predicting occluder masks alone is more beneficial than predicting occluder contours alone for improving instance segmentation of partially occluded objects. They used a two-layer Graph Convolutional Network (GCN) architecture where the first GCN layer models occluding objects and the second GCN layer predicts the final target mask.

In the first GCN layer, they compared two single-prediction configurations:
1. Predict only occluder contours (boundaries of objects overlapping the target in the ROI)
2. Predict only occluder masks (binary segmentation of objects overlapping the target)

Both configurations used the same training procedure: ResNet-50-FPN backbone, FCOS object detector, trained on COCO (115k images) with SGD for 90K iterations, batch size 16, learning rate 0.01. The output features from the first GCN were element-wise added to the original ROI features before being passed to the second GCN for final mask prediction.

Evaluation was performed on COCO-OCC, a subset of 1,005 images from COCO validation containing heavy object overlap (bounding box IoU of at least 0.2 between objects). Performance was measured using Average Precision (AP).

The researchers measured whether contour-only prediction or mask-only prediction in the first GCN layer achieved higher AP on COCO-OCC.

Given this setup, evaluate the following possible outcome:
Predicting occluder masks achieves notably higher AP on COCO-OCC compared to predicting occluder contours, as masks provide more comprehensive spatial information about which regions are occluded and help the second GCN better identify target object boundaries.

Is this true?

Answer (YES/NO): NO